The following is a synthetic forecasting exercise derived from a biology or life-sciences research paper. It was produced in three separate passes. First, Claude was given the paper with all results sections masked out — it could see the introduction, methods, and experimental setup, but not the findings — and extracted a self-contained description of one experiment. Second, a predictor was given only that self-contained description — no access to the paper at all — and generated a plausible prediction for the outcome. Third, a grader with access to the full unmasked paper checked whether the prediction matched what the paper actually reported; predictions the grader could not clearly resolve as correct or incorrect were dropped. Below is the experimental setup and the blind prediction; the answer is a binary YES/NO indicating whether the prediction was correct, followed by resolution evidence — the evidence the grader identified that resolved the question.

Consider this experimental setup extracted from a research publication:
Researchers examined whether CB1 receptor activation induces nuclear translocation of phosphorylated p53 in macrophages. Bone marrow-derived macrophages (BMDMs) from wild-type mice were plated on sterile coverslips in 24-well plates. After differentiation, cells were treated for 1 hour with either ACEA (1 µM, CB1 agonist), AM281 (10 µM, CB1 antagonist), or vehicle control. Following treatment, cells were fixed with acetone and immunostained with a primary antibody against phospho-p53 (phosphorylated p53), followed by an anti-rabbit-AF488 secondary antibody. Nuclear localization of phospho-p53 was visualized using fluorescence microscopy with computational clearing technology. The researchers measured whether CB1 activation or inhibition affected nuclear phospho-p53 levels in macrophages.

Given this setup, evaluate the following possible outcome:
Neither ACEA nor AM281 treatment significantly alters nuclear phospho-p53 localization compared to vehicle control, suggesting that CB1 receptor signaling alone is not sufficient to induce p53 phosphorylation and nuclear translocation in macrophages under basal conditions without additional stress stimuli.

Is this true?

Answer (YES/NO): NO